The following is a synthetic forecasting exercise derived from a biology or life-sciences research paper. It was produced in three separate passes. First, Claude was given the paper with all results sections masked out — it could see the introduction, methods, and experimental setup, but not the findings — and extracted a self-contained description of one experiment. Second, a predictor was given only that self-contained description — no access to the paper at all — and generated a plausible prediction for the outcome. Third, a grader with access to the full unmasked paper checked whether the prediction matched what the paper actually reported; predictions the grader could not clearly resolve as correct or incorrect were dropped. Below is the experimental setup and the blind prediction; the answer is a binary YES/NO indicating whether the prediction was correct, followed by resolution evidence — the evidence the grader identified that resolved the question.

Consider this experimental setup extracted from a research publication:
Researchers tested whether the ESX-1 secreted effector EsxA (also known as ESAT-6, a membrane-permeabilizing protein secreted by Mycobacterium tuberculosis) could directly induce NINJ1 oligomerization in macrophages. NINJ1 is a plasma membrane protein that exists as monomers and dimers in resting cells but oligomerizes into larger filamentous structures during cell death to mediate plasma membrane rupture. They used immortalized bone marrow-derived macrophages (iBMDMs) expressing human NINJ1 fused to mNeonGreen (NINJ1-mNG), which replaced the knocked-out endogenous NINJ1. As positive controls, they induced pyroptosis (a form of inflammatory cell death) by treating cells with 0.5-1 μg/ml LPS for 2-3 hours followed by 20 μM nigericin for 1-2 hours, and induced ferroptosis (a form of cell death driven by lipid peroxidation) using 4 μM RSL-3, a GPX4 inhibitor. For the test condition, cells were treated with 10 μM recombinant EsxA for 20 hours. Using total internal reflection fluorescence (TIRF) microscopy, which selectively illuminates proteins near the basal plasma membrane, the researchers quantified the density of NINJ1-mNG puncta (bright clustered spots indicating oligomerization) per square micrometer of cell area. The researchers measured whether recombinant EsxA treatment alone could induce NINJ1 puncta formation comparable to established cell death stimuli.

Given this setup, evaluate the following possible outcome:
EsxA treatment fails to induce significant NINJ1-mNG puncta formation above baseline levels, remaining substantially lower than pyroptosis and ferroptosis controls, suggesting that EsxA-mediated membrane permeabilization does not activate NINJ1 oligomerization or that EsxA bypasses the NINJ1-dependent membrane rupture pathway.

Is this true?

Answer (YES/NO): NO